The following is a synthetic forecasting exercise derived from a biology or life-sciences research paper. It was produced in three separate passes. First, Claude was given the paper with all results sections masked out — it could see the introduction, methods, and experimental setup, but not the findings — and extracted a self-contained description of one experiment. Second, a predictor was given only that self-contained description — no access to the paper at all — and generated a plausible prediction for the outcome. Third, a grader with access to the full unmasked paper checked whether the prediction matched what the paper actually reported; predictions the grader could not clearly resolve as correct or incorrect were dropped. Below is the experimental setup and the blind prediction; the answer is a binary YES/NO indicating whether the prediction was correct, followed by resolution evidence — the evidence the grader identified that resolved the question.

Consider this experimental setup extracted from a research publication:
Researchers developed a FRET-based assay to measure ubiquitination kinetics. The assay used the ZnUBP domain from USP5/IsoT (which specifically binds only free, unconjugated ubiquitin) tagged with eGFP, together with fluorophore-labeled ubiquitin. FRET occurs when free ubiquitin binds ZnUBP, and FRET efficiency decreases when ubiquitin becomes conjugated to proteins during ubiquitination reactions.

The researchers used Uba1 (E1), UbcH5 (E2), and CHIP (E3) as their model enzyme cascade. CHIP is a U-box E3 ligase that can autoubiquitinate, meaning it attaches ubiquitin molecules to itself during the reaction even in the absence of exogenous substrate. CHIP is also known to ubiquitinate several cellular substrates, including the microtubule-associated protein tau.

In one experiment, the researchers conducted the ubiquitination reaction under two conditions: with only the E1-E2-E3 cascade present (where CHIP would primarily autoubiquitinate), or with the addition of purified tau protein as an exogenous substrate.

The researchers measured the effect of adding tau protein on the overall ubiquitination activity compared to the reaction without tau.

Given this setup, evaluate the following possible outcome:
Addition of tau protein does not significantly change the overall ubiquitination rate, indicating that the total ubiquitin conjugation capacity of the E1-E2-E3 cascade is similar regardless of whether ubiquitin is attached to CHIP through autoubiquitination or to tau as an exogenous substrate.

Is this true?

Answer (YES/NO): NO